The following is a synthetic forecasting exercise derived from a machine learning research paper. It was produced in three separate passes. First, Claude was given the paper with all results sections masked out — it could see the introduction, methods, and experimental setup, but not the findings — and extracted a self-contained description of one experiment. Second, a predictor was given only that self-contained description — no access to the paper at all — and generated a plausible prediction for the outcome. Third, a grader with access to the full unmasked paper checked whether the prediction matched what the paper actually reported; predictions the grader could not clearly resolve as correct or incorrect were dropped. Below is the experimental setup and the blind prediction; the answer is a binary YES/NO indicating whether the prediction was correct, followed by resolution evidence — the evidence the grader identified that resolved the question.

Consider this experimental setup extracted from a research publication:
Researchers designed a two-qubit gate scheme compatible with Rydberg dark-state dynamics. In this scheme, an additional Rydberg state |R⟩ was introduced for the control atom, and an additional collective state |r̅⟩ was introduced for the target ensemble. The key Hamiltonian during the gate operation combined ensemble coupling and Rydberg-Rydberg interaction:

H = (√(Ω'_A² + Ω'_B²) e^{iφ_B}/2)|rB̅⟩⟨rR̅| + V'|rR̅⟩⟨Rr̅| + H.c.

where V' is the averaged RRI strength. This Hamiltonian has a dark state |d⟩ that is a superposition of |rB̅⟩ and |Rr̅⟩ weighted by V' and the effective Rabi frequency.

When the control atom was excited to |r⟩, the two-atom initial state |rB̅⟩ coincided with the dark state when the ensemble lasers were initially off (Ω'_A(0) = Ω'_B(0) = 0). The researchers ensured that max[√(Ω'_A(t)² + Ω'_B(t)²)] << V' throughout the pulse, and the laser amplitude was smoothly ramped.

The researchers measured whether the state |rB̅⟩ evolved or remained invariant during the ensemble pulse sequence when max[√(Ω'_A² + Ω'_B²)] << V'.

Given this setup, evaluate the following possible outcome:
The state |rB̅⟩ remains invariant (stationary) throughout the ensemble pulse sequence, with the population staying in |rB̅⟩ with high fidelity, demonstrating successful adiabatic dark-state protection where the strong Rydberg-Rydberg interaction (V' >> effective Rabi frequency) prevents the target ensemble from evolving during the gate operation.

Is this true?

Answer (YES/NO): YES